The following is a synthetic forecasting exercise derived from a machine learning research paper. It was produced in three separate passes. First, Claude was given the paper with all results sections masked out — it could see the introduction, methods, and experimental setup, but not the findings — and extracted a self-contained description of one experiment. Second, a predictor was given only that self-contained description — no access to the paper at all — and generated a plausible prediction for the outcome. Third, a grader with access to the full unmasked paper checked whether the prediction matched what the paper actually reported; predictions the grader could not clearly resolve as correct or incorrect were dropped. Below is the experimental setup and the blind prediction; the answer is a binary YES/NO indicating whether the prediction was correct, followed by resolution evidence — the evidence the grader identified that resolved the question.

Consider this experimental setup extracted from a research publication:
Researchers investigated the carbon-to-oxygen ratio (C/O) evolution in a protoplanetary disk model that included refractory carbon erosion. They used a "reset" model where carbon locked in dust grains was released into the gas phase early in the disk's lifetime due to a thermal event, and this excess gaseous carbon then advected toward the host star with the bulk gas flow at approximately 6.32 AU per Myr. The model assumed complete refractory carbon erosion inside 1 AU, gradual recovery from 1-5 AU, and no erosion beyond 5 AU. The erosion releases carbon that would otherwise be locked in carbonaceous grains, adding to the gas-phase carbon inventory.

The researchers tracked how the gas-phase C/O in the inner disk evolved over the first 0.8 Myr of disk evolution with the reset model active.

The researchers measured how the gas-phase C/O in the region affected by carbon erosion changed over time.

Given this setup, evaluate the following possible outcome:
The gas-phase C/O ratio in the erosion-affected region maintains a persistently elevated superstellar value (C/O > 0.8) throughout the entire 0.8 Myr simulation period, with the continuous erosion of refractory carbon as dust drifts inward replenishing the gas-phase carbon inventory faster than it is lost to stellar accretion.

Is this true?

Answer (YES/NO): NO